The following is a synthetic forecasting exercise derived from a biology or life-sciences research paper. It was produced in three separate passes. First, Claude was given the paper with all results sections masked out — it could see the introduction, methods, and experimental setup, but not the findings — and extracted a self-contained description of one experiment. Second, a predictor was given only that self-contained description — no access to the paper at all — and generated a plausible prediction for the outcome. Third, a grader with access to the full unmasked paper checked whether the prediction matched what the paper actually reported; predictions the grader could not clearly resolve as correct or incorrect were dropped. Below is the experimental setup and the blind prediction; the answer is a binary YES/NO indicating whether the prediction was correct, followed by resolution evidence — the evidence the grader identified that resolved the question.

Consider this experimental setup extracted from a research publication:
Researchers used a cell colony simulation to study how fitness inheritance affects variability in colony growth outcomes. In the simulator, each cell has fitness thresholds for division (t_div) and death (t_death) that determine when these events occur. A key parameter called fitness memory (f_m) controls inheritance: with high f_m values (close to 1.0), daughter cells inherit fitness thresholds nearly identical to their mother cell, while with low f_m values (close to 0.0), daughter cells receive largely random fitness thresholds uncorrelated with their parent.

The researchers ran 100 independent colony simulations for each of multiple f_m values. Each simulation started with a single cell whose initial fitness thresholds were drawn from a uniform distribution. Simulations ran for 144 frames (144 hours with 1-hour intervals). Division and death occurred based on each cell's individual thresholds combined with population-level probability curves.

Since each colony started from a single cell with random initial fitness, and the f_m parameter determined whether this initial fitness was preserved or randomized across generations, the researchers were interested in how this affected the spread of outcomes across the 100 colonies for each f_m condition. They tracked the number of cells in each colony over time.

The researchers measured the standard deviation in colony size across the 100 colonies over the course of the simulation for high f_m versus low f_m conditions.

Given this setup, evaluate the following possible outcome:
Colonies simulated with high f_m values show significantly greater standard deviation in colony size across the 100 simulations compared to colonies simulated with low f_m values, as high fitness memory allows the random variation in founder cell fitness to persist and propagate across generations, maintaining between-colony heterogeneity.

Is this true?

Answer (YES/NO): YES